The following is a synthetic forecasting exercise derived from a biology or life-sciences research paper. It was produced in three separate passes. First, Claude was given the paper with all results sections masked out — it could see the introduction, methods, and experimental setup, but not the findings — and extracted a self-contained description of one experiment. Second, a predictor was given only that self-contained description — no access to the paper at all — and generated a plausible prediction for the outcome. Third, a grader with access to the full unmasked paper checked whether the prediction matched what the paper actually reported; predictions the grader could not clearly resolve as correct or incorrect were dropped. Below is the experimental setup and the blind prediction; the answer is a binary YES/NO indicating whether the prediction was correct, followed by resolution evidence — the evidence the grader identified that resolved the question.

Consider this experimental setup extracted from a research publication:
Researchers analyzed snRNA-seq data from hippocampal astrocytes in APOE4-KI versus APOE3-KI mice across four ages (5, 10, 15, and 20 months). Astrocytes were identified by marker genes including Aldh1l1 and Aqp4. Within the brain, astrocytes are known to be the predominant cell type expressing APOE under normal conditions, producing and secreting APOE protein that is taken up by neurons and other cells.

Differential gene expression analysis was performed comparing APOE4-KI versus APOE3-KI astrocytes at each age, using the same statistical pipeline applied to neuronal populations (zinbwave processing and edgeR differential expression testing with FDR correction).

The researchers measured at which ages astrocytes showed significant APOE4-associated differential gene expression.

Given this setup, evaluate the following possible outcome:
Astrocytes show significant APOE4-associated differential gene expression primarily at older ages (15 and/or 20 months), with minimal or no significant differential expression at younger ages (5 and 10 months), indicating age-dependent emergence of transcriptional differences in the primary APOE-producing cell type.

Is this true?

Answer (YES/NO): YES